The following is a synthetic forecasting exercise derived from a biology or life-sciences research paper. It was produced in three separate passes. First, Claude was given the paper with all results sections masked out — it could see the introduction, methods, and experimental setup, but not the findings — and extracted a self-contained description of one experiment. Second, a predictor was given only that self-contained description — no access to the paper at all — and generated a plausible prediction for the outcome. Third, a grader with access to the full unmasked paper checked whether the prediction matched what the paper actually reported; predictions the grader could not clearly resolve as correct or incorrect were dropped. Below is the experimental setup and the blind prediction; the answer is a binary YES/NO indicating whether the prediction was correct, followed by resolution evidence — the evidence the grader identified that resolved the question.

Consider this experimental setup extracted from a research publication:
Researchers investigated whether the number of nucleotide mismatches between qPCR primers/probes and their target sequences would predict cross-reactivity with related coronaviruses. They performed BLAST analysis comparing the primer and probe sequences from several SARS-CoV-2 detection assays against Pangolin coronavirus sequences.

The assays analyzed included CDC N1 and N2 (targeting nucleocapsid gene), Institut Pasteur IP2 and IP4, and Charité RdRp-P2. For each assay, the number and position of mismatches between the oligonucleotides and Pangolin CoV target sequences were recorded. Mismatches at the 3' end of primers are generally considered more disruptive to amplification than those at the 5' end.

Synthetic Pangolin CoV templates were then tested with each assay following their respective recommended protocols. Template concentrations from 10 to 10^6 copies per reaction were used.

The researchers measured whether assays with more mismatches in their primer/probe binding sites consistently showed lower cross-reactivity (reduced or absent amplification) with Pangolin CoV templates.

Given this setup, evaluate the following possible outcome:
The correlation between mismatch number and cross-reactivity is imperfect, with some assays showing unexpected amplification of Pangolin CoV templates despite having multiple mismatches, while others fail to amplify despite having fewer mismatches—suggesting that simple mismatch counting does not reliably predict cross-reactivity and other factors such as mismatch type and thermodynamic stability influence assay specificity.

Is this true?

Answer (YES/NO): NO